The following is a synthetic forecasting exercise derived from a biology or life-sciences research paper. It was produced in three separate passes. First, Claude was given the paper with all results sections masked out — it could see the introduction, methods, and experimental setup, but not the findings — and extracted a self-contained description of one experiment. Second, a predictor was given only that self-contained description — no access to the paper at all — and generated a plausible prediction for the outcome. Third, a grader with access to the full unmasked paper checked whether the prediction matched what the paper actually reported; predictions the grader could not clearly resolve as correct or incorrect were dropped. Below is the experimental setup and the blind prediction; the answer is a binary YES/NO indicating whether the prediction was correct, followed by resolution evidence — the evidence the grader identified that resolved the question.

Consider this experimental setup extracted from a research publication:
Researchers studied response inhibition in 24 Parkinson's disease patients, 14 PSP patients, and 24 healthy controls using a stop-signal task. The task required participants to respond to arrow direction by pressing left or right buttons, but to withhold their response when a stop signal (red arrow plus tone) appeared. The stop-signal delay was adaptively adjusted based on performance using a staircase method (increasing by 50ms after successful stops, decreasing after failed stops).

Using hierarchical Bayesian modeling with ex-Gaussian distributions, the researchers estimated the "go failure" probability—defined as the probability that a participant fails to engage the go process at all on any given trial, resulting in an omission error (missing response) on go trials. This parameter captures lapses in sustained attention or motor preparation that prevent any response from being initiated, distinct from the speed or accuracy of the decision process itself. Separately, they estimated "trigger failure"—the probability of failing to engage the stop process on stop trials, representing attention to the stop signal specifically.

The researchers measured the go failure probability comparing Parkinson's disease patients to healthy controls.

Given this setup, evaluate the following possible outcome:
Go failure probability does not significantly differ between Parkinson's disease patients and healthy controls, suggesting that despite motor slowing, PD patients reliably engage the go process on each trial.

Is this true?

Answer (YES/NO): YES